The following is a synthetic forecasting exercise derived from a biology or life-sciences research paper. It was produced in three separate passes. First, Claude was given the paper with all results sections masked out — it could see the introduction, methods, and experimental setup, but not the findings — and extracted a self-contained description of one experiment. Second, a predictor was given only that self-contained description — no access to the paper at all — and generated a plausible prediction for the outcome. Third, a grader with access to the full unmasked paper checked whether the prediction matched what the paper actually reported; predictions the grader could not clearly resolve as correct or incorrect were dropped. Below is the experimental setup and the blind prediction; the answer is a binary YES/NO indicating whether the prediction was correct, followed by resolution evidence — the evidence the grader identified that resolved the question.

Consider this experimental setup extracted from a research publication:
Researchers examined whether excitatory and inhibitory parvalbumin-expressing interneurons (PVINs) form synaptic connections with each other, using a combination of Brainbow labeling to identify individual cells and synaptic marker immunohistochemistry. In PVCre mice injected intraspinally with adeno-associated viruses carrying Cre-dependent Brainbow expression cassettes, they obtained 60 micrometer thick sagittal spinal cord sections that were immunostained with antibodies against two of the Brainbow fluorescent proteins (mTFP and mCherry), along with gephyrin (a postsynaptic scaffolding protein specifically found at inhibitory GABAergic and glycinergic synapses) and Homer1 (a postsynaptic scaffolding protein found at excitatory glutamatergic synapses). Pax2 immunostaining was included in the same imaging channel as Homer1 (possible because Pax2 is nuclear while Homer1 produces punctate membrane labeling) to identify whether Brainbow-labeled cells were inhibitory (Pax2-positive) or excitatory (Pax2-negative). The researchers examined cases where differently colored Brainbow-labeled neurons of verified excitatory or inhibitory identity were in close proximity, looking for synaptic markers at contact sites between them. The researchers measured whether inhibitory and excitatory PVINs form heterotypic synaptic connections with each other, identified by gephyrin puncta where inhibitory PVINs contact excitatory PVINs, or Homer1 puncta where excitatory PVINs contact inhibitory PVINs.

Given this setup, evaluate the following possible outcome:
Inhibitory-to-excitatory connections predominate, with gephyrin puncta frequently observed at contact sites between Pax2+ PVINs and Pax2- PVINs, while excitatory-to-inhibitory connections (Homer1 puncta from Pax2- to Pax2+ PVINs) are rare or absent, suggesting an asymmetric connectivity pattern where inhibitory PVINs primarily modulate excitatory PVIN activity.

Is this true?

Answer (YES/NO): NO